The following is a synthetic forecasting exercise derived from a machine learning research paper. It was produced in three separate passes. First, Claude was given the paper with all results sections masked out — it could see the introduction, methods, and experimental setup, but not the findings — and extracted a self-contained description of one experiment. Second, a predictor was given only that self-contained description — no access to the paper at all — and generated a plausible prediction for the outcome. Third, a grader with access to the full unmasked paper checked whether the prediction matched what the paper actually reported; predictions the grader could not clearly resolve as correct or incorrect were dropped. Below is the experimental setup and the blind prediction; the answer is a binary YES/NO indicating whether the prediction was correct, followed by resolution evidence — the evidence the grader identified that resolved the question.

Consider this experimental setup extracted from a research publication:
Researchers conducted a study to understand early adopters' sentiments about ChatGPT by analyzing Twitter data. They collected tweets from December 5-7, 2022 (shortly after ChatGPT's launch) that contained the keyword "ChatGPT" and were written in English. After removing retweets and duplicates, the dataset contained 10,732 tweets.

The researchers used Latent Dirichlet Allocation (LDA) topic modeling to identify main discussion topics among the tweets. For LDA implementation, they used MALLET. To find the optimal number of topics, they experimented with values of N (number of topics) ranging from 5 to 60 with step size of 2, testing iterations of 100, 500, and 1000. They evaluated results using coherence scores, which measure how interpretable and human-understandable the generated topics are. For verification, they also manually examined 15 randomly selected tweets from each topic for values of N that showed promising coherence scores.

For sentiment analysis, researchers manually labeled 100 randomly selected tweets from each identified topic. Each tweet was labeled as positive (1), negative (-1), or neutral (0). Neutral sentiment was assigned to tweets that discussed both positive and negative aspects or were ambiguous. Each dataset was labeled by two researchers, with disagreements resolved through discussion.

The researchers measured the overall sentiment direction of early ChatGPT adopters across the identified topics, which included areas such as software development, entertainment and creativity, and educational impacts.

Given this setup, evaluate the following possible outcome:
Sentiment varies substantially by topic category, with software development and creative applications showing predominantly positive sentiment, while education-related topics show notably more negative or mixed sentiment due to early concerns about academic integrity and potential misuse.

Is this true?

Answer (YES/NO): YES